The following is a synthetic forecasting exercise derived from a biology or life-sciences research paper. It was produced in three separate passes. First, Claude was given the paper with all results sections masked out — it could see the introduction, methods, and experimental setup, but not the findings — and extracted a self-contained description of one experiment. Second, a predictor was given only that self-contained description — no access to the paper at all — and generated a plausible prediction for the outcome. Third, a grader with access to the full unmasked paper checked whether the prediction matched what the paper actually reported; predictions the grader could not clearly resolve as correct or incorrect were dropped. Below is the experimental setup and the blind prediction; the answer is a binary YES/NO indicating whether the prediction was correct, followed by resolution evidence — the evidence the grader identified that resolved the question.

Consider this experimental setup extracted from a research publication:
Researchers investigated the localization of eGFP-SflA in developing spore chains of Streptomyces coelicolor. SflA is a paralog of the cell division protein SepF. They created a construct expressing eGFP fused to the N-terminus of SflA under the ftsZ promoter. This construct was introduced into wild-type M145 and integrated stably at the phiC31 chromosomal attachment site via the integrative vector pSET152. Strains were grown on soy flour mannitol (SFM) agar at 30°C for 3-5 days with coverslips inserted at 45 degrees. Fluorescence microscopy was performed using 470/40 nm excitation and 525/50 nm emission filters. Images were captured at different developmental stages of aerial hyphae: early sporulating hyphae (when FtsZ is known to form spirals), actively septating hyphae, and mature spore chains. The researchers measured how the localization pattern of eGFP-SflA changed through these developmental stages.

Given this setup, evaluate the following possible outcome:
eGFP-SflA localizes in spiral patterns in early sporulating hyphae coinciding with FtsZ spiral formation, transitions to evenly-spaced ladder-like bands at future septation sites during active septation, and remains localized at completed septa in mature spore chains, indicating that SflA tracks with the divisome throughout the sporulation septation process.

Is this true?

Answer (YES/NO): NO